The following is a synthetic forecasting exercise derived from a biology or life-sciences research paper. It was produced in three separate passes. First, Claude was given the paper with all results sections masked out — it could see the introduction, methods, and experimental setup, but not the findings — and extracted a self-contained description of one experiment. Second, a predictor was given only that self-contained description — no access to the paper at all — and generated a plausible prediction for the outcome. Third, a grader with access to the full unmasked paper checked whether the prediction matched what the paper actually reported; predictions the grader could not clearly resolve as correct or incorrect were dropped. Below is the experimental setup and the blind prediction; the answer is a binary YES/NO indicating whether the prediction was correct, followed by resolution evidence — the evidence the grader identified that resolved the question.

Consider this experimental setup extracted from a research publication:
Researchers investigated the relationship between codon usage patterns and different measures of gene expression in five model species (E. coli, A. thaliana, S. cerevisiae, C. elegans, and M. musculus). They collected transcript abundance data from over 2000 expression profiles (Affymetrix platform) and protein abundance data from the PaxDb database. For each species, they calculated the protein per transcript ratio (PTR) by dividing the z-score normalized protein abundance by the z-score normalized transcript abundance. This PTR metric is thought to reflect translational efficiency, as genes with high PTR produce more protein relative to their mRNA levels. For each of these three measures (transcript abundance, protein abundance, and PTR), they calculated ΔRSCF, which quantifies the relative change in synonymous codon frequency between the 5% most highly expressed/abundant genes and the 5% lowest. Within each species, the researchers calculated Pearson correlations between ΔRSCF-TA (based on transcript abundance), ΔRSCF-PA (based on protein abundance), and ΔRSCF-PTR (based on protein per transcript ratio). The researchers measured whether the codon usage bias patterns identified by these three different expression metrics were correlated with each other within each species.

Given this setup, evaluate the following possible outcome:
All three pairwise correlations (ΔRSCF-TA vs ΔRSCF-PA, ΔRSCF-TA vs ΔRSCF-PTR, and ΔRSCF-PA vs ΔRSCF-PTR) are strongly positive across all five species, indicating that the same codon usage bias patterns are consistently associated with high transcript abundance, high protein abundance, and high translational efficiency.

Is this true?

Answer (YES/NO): NO